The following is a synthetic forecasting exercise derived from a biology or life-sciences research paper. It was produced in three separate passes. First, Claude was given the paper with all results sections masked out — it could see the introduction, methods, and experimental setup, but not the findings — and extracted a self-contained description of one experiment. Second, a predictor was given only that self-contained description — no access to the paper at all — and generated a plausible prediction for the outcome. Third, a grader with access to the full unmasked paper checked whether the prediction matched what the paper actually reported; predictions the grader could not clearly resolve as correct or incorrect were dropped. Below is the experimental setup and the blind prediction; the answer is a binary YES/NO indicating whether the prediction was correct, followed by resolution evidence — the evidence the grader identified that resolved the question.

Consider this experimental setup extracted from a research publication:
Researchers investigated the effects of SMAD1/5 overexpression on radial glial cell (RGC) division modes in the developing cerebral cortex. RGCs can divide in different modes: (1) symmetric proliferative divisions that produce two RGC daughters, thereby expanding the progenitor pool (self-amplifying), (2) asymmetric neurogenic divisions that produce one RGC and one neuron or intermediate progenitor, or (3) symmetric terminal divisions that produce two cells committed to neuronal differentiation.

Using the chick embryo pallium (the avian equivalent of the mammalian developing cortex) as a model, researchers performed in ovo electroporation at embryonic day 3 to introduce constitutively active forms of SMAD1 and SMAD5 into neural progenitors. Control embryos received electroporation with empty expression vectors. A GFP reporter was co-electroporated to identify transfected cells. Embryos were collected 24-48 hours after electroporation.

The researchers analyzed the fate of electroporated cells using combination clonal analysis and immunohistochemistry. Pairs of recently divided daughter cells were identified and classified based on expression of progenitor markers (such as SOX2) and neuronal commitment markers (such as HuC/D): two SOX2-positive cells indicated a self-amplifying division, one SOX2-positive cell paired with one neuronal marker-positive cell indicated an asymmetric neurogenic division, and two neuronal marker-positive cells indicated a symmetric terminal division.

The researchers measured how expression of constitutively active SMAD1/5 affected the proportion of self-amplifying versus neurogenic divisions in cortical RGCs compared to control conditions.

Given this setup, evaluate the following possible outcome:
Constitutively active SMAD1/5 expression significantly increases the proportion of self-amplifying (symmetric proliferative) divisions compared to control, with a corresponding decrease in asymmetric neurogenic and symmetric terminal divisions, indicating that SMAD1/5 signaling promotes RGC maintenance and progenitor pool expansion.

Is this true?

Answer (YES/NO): YES